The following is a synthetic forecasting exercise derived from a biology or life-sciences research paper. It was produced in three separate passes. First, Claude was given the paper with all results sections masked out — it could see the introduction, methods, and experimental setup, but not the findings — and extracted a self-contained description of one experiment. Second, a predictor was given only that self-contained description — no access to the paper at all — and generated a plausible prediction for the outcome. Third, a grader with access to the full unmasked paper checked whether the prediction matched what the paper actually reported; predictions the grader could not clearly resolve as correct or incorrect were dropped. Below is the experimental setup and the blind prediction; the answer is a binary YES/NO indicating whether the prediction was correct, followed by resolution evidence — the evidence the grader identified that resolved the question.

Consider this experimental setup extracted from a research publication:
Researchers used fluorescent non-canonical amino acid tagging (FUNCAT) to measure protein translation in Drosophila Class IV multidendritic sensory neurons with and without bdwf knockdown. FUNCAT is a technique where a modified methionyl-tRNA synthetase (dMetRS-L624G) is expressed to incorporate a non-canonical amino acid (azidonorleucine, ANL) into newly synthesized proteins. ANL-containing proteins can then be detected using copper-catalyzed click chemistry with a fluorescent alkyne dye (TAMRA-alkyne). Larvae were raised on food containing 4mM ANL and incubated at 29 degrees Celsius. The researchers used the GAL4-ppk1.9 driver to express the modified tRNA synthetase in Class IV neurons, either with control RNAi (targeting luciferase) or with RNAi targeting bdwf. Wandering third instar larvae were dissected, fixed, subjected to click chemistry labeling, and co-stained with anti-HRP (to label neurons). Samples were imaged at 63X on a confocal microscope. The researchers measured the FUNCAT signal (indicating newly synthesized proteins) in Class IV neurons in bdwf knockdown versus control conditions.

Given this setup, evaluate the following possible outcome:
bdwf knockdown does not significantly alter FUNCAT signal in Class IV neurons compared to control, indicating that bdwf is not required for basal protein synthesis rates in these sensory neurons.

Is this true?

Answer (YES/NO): NO